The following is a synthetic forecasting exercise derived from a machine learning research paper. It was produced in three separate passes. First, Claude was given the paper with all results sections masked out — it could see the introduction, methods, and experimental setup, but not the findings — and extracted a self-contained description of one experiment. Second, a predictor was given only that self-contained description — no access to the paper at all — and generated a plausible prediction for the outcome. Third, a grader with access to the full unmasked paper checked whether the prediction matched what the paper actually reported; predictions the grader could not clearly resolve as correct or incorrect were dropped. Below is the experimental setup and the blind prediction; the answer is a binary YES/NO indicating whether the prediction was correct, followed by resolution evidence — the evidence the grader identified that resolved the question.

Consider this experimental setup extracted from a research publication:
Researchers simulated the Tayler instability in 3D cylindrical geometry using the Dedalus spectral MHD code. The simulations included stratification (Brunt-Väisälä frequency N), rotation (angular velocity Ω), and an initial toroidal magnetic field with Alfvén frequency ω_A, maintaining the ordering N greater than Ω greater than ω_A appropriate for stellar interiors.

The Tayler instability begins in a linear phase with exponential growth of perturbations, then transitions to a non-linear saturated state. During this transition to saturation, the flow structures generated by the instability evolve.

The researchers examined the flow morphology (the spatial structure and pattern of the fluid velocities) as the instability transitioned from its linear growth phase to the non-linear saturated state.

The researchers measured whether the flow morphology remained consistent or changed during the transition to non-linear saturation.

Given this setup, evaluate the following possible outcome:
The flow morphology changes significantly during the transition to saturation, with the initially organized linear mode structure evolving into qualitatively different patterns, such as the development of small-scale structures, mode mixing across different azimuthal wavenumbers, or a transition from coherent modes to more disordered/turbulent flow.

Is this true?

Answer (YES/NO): YES